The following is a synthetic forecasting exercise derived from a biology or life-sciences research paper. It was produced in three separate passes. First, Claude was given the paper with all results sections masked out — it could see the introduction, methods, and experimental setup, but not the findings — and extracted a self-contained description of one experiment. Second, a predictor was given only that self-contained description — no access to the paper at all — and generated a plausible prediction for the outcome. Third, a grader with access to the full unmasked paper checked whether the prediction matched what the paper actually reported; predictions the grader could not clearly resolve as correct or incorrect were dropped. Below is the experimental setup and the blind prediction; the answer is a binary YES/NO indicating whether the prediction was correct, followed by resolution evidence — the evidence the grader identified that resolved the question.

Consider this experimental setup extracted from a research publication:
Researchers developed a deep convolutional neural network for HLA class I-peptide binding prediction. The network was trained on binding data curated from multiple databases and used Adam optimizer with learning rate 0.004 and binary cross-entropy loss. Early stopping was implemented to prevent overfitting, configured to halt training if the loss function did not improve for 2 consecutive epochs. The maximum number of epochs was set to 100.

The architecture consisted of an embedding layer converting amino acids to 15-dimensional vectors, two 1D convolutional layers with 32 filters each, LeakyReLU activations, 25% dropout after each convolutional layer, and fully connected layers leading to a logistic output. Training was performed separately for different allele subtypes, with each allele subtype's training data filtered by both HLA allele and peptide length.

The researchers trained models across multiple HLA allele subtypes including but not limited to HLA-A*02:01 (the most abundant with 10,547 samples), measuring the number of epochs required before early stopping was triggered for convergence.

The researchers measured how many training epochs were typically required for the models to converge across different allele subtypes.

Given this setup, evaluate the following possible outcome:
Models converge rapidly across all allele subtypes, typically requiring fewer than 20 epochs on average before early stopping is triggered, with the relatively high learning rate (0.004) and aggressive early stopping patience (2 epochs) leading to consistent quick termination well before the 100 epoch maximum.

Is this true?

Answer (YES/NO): NO